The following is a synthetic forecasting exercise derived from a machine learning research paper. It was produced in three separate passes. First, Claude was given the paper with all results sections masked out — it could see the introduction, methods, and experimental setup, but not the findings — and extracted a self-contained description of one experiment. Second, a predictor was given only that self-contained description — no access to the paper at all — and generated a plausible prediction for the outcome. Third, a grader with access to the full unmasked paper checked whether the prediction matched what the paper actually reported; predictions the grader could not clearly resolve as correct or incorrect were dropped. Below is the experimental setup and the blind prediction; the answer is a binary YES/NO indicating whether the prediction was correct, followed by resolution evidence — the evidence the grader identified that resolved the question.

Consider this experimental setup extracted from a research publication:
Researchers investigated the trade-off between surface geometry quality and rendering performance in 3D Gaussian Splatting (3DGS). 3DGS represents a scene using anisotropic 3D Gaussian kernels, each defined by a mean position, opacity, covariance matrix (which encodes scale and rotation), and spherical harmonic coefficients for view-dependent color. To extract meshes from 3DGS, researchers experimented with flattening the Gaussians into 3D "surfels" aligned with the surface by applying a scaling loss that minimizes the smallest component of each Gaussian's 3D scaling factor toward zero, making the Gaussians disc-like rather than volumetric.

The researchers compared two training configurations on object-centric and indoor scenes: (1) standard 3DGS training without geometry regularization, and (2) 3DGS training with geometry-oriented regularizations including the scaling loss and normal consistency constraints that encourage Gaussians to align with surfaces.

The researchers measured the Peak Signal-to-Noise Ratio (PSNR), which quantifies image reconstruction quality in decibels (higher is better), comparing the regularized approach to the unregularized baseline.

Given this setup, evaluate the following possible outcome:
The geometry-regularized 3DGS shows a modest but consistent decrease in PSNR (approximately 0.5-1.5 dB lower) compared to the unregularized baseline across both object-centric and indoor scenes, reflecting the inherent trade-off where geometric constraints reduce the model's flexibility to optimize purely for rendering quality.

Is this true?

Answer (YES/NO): NO